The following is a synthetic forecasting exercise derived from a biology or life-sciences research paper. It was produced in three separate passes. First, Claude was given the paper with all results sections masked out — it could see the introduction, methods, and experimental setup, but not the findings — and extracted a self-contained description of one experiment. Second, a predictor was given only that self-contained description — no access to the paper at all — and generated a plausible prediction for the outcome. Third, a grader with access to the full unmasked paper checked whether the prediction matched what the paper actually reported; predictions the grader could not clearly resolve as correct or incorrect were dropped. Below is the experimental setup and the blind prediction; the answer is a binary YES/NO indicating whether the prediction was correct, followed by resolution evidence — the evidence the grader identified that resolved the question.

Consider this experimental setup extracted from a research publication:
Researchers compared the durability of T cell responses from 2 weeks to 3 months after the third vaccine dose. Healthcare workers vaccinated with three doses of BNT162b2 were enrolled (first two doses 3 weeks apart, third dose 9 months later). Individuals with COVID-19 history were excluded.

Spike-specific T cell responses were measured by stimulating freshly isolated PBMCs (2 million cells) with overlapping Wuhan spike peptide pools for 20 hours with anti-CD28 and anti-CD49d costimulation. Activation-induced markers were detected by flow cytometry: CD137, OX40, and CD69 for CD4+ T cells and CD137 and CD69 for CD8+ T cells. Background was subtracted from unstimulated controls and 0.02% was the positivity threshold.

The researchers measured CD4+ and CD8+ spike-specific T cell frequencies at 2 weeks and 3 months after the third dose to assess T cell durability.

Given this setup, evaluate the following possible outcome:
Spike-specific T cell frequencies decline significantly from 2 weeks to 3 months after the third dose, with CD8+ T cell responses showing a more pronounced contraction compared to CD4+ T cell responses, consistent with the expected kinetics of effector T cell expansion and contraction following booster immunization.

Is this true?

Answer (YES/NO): NO